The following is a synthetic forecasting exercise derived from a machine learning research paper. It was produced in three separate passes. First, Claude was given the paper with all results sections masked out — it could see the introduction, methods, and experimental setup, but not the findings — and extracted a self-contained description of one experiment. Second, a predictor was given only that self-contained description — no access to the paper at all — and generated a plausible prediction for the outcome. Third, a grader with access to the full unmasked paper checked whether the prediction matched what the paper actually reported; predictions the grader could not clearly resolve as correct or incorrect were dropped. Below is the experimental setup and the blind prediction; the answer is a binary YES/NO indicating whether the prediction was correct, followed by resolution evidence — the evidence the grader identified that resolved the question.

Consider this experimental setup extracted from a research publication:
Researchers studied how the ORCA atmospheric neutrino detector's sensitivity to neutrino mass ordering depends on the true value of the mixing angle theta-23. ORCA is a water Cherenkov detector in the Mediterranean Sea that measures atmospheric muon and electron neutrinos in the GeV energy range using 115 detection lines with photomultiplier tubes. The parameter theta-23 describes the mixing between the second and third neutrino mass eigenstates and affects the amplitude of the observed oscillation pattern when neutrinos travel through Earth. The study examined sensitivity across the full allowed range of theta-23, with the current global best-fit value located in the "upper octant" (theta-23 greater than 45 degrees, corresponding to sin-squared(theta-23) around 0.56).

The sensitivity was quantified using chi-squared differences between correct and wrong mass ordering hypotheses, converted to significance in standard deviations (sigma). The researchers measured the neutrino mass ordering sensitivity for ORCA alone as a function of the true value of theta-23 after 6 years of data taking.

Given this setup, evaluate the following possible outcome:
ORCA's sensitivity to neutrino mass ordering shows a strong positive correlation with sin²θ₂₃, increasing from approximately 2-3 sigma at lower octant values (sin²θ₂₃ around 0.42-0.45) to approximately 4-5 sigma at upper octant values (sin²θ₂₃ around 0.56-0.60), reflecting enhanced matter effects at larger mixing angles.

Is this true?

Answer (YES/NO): NO